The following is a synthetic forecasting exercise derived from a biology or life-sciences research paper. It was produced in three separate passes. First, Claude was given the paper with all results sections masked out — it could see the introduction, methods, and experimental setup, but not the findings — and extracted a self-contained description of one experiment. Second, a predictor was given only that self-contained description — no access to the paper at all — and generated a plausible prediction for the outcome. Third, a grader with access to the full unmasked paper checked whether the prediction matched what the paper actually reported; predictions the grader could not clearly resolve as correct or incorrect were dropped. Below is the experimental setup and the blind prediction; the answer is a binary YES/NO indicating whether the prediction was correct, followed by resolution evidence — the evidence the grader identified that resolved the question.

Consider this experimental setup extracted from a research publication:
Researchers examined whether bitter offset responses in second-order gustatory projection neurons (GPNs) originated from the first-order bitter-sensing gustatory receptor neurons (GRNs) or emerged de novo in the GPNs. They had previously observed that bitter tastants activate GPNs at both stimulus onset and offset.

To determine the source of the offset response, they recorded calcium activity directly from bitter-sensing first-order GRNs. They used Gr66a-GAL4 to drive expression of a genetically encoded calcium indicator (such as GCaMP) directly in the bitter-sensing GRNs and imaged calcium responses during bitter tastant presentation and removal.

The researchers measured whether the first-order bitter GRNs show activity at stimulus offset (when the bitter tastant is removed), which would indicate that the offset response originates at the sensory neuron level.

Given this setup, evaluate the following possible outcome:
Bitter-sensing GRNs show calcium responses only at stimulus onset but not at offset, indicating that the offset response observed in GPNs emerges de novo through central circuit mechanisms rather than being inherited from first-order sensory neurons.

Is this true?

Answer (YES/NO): NO